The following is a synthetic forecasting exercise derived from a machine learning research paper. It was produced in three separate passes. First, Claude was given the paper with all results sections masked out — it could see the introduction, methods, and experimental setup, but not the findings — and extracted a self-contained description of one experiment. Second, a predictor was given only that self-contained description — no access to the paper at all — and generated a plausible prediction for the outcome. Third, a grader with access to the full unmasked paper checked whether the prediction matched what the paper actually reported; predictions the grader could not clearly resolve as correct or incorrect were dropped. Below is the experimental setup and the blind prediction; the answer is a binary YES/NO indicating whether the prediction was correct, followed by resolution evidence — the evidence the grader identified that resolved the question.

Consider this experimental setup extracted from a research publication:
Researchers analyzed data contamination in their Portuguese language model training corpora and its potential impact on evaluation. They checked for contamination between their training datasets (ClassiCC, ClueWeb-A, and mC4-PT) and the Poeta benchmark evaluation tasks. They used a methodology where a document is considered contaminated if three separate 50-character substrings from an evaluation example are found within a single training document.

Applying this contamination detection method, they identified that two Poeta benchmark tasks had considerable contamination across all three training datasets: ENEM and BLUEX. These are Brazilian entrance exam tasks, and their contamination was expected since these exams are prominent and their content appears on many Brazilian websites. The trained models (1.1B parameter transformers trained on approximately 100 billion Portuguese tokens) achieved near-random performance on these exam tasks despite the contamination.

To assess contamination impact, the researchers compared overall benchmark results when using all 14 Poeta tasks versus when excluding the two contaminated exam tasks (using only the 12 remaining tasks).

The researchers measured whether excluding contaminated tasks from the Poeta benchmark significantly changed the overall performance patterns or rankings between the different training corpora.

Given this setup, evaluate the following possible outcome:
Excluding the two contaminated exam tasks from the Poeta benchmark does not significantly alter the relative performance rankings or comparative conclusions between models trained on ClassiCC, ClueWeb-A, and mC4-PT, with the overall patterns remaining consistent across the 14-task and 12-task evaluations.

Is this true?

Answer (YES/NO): YES